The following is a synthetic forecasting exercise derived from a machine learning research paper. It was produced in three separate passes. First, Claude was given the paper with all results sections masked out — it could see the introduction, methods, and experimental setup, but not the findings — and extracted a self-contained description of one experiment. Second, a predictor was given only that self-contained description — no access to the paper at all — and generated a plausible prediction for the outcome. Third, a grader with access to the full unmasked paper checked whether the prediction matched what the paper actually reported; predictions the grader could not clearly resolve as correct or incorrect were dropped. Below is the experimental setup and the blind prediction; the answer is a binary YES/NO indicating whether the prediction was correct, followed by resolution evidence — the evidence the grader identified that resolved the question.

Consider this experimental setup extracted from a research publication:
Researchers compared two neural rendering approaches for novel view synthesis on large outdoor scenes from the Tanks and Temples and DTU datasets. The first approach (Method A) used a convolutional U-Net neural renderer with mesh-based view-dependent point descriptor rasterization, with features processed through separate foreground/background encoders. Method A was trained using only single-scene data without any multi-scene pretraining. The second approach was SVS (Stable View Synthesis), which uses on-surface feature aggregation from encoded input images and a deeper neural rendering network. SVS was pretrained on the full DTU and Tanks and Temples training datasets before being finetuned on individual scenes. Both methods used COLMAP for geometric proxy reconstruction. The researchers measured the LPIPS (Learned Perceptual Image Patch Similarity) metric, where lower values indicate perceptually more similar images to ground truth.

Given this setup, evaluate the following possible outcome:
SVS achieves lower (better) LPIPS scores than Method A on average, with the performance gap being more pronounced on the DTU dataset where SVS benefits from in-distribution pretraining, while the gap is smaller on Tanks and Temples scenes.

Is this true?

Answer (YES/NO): NO